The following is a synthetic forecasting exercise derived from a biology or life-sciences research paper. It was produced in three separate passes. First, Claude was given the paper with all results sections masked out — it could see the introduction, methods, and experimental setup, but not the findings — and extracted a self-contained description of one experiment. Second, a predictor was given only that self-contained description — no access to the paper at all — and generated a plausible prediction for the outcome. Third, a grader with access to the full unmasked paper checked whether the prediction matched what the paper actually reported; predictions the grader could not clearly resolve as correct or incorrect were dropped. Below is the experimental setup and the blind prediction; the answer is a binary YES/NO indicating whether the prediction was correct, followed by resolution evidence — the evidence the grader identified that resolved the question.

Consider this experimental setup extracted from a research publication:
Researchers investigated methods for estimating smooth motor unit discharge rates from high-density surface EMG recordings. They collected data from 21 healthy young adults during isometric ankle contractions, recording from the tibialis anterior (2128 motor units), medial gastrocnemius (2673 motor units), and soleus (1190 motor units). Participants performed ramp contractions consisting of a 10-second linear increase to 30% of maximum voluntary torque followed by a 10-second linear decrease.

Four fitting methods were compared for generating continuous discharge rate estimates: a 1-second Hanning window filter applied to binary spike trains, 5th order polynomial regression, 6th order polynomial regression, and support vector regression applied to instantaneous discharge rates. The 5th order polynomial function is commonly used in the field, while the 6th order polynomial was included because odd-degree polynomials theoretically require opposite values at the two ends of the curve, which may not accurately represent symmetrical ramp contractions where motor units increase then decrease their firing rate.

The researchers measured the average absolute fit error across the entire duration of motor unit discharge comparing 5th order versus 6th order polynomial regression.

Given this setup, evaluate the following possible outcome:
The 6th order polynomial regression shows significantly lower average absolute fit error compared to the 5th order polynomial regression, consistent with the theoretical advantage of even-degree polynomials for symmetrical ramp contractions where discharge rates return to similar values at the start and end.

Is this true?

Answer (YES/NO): NO